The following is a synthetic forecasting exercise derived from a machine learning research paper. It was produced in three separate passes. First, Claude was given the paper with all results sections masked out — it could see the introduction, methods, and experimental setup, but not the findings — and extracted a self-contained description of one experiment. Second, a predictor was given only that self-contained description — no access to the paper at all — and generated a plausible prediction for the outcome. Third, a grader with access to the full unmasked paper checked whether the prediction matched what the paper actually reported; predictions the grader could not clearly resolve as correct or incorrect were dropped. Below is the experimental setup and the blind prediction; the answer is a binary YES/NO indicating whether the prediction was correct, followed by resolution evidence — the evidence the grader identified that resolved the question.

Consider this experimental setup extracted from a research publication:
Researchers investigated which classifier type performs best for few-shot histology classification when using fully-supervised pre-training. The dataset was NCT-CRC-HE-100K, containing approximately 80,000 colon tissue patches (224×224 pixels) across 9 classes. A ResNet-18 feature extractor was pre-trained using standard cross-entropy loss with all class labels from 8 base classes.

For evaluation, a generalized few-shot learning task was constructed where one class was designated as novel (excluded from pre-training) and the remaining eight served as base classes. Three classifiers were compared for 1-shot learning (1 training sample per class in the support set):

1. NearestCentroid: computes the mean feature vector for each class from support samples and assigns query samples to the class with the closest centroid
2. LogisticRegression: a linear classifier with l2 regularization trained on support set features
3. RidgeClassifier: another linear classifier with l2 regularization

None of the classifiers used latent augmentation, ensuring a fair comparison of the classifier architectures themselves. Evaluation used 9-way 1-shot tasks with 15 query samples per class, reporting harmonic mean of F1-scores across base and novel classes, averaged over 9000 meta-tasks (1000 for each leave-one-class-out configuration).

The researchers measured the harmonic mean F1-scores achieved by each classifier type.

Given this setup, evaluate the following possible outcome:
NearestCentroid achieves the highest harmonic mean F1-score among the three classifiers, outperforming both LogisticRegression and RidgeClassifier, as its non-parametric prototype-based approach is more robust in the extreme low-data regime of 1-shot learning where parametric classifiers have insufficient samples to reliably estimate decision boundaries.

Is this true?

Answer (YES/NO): YES